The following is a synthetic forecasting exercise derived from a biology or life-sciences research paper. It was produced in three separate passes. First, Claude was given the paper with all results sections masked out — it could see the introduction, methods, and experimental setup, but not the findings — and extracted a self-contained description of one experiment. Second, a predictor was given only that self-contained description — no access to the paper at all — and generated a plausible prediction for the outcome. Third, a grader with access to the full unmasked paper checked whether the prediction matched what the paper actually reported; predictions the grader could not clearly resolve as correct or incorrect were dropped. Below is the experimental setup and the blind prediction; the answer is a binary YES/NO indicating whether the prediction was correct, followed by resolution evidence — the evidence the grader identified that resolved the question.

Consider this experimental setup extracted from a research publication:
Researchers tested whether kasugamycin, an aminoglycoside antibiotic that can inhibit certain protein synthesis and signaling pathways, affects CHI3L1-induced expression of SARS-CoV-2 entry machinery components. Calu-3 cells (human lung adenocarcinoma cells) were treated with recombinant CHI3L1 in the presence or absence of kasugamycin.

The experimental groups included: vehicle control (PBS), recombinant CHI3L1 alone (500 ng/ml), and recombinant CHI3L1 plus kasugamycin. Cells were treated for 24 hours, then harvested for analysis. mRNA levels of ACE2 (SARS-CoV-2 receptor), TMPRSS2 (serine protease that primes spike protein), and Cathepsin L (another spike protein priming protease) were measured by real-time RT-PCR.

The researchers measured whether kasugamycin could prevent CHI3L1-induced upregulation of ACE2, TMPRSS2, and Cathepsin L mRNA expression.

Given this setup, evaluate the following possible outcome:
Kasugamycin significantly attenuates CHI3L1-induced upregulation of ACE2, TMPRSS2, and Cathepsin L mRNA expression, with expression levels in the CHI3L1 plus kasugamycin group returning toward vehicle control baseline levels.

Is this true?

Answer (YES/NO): YES